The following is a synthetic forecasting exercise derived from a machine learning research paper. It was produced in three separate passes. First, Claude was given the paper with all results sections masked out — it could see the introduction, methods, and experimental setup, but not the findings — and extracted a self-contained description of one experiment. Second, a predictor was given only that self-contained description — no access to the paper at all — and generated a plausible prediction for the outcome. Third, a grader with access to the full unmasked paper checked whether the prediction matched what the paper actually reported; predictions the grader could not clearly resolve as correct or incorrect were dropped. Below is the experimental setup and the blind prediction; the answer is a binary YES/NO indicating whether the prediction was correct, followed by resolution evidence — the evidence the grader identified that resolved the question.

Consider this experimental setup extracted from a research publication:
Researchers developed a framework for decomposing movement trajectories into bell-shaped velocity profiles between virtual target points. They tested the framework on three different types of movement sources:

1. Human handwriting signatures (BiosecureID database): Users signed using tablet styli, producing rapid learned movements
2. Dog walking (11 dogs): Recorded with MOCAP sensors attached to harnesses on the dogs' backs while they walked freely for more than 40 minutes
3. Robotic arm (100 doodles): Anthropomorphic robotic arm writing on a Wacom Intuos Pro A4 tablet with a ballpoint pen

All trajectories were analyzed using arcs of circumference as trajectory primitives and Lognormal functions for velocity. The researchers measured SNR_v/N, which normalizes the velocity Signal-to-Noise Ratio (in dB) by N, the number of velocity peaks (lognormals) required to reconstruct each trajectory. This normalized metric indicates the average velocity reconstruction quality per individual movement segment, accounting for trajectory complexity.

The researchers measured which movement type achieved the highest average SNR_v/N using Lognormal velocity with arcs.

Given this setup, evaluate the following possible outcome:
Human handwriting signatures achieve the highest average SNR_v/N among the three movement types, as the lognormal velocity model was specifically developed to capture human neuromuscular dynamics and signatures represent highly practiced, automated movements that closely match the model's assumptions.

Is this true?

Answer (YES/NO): NO